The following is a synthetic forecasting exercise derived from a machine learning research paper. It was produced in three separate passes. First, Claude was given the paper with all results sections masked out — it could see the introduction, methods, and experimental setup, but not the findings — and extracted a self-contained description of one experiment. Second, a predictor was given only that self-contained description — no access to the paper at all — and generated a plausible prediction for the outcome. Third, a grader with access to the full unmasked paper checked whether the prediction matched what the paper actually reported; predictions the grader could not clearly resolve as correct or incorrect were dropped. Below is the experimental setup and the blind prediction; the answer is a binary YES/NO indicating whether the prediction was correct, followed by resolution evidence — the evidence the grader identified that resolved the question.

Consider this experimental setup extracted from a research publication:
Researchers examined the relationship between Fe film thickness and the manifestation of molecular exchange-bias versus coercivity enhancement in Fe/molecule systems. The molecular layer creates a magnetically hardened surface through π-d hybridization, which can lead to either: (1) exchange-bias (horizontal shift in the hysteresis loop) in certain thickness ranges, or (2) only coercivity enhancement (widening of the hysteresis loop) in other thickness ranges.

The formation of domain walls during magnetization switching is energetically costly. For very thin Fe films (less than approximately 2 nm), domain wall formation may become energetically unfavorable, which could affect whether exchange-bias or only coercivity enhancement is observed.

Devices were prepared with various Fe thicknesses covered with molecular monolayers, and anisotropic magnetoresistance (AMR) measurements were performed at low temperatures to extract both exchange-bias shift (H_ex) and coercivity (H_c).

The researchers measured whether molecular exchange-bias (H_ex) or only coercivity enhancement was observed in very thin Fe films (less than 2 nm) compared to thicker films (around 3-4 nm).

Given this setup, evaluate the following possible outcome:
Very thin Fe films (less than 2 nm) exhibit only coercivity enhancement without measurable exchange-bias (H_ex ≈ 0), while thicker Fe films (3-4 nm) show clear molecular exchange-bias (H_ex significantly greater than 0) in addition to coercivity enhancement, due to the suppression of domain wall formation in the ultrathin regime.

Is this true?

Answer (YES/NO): YES